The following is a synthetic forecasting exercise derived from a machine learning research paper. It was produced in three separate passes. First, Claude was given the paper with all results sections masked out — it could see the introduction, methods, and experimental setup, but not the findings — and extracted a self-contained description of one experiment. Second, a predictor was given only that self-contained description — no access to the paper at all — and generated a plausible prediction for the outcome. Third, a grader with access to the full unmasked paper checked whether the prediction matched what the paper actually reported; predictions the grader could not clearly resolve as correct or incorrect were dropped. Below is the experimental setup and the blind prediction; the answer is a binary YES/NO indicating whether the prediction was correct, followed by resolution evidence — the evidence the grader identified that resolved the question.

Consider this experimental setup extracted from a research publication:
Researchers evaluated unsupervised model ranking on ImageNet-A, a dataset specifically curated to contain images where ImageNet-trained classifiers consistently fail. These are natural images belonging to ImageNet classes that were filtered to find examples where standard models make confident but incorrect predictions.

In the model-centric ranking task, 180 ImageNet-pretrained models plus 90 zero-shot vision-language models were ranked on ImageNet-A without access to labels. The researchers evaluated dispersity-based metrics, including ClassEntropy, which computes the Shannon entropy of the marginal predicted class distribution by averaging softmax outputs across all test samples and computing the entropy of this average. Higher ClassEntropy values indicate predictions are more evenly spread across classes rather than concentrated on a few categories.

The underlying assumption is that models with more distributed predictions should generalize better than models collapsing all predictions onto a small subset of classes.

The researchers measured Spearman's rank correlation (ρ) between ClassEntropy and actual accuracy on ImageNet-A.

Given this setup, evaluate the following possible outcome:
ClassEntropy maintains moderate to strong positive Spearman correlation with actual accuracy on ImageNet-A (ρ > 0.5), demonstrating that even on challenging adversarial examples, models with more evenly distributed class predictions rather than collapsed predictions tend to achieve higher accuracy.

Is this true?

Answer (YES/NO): NO